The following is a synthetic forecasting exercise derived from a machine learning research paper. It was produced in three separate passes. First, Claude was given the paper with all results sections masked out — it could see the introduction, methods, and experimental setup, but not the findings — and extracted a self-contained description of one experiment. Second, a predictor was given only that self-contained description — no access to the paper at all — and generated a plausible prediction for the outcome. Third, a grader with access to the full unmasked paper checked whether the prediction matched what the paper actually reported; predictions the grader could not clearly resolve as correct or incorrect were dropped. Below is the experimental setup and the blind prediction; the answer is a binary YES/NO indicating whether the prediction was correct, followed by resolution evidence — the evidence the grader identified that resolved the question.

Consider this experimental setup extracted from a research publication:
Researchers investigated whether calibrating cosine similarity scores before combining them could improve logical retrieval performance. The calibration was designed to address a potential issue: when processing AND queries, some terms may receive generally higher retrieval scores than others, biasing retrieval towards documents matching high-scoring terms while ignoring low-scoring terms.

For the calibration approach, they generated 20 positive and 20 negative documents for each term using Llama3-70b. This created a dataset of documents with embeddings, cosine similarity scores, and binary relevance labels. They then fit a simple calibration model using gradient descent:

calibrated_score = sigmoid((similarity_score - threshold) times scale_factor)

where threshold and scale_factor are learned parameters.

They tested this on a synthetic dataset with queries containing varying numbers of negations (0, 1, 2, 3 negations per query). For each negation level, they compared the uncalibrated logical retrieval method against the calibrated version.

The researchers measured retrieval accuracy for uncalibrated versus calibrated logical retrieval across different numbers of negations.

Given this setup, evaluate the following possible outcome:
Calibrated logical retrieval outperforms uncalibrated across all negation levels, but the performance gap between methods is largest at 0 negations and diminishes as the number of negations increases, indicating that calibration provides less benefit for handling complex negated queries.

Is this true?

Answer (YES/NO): NO